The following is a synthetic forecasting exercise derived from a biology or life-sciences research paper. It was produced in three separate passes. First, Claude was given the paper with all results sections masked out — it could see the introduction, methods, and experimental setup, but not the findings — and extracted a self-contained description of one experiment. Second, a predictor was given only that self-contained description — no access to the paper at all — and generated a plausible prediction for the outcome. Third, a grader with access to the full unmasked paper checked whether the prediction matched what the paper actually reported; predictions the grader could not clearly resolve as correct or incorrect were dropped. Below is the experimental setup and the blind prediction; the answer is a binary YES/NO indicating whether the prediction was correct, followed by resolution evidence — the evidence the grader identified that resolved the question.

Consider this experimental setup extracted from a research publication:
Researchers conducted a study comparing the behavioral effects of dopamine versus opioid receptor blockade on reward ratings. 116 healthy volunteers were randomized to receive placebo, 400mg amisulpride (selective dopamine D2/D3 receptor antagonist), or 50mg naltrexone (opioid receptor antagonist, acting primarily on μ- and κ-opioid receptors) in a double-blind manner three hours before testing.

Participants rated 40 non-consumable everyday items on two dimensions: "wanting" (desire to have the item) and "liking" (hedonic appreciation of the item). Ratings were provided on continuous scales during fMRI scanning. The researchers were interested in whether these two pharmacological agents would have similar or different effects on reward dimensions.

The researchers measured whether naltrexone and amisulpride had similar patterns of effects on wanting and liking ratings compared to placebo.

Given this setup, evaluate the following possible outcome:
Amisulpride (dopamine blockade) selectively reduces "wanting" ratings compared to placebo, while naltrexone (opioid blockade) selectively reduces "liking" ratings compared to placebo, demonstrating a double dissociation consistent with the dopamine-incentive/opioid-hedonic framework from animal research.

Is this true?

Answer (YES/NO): NO